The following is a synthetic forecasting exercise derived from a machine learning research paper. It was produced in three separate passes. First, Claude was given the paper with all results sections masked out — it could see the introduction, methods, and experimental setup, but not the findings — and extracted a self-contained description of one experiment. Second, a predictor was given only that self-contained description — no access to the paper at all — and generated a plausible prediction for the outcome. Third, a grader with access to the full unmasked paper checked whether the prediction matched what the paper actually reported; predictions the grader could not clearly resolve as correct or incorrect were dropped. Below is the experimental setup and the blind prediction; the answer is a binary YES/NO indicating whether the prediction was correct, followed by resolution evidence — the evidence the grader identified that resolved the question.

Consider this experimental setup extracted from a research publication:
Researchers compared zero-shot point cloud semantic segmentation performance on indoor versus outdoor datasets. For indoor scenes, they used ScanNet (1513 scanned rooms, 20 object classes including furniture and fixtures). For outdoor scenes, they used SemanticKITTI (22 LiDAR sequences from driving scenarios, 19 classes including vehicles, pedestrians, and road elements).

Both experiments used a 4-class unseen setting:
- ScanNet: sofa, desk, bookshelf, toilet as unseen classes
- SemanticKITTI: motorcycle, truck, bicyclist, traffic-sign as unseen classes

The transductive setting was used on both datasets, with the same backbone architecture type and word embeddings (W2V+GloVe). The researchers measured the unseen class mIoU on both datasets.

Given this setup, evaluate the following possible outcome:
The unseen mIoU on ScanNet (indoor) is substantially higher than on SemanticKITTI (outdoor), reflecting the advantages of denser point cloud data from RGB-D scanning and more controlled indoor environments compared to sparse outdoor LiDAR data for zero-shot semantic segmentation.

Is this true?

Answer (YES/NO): YES